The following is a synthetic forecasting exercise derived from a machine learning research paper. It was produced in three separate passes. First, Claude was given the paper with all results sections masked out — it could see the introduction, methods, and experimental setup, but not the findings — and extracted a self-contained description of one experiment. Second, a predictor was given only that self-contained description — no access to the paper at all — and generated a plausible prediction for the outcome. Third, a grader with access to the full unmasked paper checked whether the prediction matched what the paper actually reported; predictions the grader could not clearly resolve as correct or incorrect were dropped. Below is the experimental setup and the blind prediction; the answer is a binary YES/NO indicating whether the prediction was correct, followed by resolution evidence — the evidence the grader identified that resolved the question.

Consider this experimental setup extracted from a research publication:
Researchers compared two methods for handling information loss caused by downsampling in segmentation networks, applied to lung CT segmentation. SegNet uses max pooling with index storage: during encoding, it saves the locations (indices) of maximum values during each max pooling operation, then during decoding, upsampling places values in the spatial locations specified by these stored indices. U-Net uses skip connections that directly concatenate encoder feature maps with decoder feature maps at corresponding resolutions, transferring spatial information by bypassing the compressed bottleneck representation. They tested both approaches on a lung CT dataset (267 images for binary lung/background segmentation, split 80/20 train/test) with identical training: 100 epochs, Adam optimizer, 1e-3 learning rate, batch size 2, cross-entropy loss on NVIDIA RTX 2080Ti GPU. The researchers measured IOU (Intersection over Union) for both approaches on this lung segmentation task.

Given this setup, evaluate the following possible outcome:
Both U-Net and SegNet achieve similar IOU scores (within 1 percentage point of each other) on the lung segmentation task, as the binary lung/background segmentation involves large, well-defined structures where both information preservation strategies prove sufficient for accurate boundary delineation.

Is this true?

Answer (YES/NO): YES